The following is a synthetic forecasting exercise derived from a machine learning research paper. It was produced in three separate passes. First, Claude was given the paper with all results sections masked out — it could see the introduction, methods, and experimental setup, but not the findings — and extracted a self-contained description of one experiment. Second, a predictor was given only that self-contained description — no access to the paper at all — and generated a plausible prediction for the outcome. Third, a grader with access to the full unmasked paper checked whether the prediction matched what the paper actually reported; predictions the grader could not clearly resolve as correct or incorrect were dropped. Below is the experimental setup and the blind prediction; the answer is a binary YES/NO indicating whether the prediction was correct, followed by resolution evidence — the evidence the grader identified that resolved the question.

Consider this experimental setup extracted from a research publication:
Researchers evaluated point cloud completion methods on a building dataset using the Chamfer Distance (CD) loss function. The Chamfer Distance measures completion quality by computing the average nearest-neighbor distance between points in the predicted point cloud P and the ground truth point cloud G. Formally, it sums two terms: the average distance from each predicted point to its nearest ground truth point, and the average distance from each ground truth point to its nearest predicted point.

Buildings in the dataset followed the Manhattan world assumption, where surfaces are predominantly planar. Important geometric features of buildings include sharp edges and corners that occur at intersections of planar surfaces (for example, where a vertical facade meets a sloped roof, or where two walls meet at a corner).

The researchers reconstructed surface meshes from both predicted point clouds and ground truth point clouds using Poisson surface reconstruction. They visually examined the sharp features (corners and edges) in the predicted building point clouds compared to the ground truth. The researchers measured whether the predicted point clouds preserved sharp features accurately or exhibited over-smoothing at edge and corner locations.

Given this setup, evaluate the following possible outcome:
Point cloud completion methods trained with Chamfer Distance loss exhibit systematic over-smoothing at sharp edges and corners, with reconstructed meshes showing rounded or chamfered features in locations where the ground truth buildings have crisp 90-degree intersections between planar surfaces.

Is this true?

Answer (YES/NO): YES